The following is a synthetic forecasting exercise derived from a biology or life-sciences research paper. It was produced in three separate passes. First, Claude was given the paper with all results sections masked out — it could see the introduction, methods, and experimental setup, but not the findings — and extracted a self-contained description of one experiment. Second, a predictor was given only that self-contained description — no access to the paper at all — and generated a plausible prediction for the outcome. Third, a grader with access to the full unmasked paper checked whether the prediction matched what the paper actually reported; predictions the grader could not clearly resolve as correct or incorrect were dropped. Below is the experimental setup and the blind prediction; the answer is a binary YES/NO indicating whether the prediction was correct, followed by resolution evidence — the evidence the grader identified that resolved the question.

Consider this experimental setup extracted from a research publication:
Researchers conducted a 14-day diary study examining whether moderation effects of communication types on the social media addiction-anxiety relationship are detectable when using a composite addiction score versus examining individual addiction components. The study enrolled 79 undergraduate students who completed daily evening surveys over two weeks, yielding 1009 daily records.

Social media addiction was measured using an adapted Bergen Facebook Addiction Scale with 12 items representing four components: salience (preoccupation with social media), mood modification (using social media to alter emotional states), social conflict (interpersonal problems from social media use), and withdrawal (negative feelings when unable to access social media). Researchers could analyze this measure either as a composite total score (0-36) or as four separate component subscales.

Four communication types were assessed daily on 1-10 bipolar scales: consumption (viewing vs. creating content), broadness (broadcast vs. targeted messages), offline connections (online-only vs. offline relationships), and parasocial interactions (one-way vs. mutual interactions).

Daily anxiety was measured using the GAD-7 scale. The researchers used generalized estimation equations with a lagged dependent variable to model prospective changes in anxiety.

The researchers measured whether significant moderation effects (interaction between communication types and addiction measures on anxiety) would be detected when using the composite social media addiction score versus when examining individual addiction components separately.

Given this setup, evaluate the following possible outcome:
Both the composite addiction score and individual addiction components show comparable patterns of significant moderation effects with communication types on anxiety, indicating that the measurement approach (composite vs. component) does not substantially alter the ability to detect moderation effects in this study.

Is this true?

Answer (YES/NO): NO